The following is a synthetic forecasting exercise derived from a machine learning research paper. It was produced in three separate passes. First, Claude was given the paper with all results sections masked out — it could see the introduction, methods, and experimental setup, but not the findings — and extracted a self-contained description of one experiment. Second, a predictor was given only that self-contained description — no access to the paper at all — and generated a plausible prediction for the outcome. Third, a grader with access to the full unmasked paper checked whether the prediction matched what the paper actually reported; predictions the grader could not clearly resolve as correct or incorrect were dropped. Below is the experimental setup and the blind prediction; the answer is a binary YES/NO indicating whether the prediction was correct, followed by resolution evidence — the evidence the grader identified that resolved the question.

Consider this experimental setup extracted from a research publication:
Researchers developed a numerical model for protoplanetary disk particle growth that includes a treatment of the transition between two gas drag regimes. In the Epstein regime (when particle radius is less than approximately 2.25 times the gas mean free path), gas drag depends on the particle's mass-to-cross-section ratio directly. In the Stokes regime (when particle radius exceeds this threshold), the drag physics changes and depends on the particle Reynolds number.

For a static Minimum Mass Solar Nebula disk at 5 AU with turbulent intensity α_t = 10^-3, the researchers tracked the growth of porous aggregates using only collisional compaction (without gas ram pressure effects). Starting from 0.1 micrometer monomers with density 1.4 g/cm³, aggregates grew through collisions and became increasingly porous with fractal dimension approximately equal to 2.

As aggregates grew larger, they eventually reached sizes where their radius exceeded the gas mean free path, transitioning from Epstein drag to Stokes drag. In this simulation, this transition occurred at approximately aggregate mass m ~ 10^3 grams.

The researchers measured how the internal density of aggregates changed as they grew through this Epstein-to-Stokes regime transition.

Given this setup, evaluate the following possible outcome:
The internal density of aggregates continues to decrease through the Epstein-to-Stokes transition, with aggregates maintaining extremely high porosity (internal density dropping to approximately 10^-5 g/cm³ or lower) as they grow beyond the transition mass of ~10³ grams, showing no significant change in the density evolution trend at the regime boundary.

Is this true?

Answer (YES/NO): NO